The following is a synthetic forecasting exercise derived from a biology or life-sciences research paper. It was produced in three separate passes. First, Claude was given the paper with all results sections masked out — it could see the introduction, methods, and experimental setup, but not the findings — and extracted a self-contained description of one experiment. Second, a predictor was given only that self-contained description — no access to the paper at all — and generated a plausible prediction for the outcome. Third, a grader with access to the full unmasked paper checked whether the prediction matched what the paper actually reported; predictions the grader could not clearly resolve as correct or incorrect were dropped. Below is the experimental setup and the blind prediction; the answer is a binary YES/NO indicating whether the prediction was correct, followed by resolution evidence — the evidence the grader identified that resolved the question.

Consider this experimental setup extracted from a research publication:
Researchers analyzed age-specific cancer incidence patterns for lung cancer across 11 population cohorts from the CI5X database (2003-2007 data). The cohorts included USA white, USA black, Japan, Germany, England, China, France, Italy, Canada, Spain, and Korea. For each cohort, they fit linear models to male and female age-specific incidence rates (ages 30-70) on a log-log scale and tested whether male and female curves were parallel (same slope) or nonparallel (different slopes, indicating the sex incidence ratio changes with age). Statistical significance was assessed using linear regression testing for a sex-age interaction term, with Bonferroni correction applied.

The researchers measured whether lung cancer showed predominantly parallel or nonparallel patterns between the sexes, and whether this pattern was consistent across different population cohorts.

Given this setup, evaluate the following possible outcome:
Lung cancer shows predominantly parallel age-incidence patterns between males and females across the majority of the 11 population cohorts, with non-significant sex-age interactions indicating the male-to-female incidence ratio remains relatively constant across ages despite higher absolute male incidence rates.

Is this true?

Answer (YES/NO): YES